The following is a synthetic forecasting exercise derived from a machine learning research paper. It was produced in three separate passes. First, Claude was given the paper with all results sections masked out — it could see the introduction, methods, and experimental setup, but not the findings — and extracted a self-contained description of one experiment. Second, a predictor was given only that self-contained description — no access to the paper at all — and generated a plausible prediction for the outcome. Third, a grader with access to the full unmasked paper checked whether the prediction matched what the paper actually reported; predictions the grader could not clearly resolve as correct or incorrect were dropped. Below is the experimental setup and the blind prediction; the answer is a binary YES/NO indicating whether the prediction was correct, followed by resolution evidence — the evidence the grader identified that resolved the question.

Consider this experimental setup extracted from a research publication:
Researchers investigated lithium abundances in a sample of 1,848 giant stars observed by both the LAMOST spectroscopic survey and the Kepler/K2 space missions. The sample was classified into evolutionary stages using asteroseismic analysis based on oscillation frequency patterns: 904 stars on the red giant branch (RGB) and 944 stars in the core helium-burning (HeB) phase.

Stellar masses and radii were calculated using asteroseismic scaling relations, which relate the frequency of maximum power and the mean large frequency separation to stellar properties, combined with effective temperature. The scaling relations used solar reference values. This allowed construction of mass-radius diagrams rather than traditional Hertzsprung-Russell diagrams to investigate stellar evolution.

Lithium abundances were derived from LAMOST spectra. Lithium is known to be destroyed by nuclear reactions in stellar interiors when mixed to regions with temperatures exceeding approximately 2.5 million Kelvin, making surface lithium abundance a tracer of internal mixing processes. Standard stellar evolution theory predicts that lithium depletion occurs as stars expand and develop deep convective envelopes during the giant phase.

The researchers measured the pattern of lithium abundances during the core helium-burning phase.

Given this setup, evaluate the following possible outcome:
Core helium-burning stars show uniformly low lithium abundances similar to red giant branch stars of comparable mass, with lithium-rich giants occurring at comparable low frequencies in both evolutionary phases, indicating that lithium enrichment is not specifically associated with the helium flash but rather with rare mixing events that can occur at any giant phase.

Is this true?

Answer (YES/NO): NO